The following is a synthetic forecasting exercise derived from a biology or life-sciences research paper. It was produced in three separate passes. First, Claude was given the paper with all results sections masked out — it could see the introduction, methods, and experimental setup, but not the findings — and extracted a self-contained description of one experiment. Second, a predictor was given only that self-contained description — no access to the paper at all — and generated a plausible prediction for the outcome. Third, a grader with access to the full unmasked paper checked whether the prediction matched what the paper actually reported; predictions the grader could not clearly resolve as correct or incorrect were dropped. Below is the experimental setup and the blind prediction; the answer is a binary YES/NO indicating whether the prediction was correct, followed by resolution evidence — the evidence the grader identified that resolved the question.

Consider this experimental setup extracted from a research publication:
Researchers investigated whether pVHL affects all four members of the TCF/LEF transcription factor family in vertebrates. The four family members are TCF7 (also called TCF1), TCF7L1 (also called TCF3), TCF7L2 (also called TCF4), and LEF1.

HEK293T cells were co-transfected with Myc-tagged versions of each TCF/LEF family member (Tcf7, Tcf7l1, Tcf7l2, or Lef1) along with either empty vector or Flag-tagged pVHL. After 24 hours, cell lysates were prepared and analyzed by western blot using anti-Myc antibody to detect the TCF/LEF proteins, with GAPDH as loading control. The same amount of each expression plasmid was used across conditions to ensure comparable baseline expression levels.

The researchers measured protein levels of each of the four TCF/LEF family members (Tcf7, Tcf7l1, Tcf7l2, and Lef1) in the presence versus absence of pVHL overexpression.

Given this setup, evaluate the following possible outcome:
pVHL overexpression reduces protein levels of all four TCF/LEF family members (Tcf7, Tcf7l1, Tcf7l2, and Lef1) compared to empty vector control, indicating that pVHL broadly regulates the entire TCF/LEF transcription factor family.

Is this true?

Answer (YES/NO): YES